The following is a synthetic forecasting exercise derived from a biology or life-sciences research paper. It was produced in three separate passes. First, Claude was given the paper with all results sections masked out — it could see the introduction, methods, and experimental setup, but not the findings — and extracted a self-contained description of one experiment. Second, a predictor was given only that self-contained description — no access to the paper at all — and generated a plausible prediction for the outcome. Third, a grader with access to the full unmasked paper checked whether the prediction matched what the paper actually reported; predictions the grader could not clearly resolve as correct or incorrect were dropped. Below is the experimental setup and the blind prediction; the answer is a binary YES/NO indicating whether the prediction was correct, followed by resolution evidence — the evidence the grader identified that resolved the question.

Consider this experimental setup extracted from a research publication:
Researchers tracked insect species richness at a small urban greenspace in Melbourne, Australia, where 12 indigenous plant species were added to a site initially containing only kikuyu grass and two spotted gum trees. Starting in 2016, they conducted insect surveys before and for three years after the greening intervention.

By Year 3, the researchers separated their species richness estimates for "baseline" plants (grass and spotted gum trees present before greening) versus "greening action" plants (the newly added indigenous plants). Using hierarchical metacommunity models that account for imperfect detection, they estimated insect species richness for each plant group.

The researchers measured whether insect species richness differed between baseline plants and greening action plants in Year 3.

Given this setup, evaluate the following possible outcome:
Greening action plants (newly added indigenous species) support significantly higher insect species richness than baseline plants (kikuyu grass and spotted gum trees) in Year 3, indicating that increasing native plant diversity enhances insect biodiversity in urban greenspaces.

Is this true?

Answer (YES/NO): YES